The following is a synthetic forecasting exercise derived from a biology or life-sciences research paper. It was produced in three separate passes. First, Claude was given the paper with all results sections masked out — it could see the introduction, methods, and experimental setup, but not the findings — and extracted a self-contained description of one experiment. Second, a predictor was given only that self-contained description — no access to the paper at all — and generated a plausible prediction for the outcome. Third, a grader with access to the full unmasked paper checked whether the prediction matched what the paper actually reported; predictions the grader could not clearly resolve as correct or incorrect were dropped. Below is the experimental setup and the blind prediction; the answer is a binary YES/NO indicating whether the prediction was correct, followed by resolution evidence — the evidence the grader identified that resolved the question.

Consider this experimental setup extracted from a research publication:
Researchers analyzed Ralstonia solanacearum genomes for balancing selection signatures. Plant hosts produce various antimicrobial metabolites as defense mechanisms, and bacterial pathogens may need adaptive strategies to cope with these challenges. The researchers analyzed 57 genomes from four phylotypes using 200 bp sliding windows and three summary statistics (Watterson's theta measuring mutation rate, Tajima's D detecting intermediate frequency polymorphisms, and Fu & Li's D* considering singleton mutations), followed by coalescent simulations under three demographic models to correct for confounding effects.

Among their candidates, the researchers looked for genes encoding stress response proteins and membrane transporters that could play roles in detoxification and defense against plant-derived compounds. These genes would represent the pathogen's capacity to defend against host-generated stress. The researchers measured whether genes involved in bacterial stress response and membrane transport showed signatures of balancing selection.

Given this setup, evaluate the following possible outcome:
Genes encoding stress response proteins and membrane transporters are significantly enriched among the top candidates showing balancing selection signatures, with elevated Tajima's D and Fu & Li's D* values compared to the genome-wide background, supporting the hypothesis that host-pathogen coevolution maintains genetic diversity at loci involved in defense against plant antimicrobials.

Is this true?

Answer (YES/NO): NO